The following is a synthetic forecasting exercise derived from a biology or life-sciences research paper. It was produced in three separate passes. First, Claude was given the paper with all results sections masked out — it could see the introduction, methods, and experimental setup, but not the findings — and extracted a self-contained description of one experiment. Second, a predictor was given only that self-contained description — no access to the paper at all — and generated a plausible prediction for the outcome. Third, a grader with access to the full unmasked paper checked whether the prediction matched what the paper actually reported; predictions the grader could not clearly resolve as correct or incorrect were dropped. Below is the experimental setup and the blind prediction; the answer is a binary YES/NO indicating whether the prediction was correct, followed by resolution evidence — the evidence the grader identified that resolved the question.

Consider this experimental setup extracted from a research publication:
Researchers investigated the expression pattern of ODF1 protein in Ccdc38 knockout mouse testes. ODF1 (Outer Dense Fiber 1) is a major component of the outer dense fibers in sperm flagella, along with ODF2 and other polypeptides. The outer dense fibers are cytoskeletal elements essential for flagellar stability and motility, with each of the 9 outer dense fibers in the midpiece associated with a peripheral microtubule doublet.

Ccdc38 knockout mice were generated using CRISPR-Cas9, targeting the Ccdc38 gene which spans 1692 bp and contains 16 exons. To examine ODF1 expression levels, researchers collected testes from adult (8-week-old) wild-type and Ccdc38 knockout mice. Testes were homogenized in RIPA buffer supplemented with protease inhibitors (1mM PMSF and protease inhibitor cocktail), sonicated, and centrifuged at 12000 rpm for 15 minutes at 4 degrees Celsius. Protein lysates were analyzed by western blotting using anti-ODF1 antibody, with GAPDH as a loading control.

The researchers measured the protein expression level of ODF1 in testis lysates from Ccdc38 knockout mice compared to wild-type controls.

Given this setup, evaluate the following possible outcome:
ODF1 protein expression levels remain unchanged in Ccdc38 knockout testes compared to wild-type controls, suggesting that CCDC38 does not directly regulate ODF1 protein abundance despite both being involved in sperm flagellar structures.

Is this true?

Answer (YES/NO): YES